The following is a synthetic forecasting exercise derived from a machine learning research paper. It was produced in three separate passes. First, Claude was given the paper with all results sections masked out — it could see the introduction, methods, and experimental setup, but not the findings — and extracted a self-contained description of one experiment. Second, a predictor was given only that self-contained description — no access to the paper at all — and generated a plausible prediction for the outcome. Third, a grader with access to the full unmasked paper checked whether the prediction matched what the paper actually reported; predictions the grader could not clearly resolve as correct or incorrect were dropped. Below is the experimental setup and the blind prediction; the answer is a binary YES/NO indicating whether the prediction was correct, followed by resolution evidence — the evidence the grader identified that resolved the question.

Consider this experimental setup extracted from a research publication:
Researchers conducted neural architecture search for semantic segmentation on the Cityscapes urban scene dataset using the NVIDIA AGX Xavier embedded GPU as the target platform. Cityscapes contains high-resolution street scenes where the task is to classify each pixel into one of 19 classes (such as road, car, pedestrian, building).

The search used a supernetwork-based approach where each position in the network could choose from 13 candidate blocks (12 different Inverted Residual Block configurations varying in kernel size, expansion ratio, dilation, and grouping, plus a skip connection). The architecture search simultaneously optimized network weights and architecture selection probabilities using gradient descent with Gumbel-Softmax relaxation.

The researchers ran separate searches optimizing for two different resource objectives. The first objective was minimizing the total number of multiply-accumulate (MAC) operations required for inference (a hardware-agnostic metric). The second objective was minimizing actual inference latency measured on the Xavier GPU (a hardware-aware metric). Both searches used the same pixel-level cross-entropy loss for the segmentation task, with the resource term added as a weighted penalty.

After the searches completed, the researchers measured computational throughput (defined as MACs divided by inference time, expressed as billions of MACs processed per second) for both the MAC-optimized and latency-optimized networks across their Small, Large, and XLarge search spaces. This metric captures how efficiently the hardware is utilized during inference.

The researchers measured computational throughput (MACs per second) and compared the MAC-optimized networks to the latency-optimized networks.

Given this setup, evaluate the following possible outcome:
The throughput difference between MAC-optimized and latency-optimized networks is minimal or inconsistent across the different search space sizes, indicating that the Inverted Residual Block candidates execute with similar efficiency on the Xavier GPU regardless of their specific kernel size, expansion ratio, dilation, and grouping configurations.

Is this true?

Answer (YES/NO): NO